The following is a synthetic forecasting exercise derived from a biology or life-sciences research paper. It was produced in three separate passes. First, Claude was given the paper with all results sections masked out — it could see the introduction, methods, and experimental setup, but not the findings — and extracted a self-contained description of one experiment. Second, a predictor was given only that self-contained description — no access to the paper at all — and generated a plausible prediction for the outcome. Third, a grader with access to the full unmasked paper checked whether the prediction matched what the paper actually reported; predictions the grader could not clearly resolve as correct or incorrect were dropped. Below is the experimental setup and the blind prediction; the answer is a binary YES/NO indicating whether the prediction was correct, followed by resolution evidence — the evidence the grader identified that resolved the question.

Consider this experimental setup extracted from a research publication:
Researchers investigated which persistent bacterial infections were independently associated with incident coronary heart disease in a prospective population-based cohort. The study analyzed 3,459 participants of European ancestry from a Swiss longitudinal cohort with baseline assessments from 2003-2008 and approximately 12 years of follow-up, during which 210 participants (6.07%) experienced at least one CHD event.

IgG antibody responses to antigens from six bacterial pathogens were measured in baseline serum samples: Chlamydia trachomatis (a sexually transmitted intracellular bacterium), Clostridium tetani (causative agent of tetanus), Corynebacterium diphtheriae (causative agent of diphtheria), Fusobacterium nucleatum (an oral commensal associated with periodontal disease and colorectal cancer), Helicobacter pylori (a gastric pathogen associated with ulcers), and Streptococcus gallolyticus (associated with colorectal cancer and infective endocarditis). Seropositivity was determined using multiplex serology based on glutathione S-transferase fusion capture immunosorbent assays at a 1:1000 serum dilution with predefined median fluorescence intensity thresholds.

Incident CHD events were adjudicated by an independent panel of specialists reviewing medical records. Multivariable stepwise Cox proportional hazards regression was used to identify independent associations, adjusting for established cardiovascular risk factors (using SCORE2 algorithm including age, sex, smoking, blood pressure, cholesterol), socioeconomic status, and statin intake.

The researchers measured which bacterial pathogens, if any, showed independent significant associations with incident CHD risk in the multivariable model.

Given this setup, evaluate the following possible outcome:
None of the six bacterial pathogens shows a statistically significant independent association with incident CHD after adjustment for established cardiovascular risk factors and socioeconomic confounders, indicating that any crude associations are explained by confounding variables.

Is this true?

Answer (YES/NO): NO